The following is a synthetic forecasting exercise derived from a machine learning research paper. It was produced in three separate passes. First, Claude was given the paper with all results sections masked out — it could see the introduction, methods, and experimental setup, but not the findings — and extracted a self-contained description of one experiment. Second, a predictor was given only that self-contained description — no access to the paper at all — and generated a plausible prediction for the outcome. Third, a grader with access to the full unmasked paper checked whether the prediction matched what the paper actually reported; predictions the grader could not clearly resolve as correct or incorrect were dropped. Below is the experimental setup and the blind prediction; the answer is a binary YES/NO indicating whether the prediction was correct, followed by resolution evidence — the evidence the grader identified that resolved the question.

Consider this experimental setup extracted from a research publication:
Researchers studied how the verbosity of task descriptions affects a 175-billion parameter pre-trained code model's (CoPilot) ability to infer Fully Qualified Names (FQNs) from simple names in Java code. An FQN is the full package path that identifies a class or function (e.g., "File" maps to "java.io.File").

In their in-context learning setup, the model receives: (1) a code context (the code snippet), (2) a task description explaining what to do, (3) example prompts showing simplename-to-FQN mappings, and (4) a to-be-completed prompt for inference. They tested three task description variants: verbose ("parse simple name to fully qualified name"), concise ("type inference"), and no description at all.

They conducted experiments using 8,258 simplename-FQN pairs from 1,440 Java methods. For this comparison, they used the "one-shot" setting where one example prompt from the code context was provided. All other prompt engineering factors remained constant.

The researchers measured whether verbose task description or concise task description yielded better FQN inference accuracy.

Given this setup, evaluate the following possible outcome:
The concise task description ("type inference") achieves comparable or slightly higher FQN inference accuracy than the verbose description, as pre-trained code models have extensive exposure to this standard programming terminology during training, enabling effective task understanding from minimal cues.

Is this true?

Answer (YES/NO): YES